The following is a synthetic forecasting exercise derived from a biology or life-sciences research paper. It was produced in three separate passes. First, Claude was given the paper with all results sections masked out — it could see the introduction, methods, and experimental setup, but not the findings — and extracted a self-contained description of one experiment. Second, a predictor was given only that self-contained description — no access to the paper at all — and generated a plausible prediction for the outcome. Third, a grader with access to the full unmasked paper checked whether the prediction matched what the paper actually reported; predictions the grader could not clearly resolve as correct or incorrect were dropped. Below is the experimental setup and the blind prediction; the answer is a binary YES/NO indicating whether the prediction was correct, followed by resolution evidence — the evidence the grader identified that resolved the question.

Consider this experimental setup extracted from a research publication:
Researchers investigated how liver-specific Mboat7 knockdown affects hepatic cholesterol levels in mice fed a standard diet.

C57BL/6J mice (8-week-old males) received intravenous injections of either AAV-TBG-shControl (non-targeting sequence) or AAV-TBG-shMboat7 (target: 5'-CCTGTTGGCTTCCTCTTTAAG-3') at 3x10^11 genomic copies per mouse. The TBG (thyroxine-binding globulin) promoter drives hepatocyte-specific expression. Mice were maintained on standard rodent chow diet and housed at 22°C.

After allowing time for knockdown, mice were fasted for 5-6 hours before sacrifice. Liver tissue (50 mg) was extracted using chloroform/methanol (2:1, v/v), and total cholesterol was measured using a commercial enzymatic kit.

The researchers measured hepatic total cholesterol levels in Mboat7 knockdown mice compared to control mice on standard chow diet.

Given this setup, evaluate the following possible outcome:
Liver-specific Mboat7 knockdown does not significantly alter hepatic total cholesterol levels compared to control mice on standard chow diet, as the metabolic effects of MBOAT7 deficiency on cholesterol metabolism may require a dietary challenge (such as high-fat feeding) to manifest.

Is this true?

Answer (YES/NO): NO